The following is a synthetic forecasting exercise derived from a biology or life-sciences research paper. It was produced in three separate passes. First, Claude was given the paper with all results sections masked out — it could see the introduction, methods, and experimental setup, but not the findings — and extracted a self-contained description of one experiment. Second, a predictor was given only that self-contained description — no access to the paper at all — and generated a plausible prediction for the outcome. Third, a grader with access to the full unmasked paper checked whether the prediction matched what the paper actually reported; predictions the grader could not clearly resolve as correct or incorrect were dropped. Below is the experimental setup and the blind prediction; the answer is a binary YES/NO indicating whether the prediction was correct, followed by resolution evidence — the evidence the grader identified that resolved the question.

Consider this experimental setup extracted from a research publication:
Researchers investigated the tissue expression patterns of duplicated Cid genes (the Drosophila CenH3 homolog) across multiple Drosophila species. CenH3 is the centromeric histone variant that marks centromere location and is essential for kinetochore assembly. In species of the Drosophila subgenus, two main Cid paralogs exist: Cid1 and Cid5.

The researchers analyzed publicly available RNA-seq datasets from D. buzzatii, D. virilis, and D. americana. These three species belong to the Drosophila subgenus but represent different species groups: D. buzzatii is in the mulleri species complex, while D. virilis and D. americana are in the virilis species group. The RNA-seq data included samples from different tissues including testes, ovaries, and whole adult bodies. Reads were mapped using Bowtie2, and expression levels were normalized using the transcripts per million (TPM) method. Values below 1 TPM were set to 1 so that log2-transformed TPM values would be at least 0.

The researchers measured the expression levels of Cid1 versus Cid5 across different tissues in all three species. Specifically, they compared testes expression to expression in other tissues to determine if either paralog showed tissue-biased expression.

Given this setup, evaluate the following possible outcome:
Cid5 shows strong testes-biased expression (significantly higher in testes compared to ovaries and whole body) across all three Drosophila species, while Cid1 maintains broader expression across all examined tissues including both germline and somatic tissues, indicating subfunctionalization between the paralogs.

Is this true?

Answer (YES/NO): NO